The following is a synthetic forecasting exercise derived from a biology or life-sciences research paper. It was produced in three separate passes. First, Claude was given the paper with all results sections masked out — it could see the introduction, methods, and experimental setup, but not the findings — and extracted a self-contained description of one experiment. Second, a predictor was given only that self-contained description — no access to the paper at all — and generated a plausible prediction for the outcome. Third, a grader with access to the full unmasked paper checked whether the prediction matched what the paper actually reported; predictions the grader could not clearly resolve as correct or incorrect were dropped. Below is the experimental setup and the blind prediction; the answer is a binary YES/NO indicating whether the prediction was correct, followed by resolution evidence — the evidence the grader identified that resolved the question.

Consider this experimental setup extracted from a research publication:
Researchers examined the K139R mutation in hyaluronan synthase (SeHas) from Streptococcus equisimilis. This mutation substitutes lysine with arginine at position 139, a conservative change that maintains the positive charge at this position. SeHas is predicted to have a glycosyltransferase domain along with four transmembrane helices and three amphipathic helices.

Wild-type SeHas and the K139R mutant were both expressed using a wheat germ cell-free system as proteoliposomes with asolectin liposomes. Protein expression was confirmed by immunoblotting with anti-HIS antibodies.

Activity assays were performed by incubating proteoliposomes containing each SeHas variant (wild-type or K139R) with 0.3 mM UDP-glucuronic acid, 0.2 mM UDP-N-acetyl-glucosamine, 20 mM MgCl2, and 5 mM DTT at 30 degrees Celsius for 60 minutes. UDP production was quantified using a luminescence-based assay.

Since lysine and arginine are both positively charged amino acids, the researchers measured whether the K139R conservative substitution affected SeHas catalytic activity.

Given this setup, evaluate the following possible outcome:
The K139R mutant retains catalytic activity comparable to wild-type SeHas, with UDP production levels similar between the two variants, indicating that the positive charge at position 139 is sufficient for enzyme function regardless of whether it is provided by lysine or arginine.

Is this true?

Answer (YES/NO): NO